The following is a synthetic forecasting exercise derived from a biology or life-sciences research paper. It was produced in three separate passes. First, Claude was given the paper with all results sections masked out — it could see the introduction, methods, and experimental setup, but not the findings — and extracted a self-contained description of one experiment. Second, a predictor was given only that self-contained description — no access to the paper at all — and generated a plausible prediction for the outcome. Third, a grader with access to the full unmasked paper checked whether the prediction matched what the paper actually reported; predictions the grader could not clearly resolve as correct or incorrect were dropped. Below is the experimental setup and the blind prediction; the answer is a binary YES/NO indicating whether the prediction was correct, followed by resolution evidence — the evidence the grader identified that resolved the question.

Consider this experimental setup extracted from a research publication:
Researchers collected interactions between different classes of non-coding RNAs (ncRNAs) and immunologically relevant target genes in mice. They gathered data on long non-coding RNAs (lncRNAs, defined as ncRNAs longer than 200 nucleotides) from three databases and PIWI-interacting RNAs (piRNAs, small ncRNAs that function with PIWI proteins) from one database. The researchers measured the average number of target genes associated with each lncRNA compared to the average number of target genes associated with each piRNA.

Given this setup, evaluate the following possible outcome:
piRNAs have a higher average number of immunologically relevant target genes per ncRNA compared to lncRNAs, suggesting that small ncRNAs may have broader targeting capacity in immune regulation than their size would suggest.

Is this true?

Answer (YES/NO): NO